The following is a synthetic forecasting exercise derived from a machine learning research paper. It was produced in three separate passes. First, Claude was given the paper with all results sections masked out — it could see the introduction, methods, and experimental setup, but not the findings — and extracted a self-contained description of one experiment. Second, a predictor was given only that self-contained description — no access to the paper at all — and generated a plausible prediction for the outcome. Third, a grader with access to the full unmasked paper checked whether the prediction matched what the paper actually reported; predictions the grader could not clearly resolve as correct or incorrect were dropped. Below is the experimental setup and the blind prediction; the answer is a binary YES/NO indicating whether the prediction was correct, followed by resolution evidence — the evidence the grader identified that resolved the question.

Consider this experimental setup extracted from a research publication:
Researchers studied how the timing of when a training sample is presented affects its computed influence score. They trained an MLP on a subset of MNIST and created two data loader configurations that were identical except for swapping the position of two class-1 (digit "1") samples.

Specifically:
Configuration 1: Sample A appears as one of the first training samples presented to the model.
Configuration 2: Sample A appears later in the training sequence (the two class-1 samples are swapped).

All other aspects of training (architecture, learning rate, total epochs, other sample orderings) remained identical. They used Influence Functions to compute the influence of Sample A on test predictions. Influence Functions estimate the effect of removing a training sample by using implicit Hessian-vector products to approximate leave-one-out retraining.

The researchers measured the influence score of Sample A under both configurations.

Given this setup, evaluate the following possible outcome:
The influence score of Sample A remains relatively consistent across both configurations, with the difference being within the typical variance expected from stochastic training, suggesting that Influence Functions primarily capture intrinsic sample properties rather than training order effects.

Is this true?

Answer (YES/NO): NO